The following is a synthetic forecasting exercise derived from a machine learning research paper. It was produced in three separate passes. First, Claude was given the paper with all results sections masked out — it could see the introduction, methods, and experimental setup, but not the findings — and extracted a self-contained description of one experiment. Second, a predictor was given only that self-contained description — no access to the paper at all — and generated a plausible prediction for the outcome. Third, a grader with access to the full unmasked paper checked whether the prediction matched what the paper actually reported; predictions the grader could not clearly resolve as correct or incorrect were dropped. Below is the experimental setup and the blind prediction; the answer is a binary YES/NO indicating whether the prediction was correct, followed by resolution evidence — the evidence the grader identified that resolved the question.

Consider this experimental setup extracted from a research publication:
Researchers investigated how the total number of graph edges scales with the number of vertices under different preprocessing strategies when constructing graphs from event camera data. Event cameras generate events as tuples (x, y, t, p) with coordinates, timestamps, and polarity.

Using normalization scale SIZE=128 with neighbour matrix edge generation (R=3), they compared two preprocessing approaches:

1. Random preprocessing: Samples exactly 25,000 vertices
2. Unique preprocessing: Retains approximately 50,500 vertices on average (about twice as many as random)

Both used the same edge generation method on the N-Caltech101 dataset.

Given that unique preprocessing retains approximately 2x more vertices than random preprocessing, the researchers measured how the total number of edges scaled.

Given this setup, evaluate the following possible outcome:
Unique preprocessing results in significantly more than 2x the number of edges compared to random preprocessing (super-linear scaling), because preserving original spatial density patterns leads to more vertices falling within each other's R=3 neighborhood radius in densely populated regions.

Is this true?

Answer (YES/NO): YES